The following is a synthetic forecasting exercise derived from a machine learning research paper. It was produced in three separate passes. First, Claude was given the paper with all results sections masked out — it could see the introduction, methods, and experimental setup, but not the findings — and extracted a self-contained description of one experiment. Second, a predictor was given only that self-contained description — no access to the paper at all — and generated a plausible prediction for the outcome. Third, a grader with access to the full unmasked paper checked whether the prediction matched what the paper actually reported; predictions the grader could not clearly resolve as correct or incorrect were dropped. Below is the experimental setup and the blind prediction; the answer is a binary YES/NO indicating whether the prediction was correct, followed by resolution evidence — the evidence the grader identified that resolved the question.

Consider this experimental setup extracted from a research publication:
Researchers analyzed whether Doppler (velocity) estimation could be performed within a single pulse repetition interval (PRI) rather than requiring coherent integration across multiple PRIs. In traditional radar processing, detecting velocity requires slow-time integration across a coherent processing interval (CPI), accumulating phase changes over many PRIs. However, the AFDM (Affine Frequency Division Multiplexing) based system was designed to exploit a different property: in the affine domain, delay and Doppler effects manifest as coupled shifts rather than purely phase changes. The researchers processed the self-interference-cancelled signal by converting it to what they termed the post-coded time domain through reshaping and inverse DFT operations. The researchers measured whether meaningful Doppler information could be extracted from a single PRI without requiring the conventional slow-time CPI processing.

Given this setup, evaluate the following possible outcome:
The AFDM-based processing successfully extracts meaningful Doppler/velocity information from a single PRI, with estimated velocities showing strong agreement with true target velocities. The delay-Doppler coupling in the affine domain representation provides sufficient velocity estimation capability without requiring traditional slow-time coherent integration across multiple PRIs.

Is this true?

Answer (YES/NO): YES